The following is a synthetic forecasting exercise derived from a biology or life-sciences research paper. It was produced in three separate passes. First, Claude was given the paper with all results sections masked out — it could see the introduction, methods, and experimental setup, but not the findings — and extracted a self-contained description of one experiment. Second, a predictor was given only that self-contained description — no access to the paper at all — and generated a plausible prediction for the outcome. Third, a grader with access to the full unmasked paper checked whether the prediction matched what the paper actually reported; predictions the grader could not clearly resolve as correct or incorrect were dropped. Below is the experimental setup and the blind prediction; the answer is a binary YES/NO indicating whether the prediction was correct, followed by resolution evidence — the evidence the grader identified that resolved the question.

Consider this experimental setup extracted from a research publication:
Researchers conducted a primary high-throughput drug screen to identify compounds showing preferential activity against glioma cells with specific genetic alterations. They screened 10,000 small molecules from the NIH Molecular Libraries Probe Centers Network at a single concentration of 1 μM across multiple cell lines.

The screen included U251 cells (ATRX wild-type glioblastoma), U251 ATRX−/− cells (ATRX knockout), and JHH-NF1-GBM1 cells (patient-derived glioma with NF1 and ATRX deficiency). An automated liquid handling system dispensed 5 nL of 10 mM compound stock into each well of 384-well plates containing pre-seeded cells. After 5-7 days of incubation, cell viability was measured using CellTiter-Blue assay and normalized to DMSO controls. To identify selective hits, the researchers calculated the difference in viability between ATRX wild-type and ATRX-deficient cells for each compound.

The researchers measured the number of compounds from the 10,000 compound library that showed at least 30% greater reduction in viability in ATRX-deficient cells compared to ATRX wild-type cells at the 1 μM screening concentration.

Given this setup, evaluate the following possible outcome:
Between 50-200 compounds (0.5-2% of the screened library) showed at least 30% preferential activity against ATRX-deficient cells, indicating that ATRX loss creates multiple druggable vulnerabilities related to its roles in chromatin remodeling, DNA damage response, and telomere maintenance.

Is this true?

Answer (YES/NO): YES